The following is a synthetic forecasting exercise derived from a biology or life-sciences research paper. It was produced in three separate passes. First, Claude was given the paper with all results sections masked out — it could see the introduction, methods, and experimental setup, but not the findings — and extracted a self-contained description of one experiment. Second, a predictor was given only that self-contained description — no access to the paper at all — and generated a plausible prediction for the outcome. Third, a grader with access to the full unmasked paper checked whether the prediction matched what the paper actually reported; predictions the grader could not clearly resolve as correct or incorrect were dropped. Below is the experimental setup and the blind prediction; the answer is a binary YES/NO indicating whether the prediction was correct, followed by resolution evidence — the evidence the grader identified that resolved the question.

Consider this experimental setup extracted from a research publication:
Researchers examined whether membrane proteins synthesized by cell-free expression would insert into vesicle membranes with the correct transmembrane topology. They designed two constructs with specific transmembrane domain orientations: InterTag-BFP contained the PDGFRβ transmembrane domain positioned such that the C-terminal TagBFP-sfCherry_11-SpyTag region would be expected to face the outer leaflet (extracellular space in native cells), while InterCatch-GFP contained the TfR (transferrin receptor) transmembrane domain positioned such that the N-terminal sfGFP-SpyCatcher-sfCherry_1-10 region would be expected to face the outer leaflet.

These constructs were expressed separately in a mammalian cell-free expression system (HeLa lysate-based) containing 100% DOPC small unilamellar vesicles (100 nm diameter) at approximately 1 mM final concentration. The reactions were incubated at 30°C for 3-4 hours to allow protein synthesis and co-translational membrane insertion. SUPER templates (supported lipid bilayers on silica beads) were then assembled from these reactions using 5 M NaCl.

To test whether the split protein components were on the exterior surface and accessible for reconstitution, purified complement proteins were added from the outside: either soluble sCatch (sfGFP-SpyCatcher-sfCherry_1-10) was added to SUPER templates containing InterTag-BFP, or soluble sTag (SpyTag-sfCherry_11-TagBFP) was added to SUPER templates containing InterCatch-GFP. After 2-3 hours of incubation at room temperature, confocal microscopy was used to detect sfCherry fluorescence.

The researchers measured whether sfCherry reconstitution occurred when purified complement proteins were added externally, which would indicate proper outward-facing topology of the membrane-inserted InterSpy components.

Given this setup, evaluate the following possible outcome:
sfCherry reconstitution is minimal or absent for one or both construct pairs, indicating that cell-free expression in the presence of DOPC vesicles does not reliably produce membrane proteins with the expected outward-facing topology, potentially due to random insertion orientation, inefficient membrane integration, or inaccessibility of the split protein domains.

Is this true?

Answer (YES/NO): NO